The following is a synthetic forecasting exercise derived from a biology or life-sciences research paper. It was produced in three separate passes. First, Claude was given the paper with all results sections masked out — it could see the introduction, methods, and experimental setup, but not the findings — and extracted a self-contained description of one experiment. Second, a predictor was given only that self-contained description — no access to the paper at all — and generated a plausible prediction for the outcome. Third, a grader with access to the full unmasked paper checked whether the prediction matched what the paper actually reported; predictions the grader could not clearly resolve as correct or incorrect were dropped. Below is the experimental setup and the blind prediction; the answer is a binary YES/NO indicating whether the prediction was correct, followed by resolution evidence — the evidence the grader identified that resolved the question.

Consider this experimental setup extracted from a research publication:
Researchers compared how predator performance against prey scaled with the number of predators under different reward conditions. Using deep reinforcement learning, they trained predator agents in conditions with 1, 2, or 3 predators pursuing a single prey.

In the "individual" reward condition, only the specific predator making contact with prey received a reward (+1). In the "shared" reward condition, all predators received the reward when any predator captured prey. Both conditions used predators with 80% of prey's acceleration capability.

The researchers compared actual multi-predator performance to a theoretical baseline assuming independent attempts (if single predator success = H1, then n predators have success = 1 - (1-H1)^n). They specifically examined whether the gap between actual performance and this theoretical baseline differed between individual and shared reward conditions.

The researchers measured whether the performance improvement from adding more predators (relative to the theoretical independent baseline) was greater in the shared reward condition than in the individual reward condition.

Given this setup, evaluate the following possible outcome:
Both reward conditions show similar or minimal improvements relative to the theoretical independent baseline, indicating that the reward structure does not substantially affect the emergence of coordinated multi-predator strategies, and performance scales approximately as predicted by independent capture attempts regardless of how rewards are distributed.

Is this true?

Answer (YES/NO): NO